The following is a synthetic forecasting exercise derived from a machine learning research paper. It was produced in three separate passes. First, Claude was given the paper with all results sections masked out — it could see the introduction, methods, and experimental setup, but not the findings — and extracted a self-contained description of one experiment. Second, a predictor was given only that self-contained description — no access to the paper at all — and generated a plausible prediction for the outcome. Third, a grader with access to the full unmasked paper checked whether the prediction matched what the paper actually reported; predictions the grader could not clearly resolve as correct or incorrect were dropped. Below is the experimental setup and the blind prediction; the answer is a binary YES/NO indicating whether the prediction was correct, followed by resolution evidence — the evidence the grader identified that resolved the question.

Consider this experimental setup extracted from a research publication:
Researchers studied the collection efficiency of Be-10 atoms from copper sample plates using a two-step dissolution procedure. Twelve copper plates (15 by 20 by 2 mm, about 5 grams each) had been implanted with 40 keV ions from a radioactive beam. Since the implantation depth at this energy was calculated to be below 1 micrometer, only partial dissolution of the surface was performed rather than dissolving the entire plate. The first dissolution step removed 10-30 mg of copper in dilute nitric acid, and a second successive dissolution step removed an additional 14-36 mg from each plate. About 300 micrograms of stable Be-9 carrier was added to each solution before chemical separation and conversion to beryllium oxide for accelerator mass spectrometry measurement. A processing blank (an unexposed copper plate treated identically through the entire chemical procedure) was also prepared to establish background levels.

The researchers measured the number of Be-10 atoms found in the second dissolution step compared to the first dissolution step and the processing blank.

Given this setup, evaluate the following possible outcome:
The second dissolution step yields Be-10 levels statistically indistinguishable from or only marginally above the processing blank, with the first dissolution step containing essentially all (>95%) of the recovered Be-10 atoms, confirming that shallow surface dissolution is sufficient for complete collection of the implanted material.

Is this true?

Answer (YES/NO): YES